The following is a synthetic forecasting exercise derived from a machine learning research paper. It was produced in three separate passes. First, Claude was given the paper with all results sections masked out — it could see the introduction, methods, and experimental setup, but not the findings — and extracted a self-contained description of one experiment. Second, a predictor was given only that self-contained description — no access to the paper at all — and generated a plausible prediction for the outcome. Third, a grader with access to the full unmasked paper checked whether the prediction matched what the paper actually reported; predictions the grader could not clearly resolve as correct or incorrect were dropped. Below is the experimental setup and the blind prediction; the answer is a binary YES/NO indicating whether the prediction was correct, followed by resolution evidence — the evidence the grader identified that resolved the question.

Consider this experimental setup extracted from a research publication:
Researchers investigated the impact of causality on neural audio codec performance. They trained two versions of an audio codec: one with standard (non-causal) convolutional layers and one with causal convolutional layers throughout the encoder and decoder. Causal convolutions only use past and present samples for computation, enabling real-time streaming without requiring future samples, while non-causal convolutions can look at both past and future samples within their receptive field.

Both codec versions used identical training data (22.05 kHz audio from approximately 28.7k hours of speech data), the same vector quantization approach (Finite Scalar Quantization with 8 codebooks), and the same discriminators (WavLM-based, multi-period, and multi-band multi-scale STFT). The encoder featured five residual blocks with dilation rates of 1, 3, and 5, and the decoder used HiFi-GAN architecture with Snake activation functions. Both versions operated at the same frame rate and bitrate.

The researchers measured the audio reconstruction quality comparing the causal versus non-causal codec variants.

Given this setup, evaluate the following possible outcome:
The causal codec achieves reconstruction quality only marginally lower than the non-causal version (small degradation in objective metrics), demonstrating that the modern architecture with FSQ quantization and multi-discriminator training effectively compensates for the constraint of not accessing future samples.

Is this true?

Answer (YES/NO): NO